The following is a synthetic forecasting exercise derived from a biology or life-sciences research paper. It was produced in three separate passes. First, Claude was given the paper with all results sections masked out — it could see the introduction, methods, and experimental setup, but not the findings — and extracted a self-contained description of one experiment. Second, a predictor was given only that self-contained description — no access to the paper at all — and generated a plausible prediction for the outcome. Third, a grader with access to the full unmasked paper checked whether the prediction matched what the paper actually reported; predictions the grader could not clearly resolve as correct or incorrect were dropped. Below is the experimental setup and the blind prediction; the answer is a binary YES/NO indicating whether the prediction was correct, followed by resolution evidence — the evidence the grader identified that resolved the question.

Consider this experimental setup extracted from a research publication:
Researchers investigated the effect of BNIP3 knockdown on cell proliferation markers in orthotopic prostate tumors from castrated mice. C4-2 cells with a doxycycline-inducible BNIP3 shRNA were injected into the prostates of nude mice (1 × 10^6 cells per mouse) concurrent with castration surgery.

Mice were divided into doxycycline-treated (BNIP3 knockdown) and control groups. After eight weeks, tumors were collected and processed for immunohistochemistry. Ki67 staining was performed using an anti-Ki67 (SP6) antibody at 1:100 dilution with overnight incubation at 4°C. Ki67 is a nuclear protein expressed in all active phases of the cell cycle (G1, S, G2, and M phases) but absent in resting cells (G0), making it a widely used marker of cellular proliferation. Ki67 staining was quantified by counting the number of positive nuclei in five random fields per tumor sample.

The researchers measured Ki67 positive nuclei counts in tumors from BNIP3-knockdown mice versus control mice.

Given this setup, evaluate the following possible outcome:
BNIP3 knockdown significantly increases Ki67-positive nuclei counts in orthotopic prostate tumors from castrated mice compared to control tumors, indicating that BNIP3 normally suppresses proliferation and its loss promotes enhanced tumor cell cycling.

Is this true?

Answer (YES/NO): NO